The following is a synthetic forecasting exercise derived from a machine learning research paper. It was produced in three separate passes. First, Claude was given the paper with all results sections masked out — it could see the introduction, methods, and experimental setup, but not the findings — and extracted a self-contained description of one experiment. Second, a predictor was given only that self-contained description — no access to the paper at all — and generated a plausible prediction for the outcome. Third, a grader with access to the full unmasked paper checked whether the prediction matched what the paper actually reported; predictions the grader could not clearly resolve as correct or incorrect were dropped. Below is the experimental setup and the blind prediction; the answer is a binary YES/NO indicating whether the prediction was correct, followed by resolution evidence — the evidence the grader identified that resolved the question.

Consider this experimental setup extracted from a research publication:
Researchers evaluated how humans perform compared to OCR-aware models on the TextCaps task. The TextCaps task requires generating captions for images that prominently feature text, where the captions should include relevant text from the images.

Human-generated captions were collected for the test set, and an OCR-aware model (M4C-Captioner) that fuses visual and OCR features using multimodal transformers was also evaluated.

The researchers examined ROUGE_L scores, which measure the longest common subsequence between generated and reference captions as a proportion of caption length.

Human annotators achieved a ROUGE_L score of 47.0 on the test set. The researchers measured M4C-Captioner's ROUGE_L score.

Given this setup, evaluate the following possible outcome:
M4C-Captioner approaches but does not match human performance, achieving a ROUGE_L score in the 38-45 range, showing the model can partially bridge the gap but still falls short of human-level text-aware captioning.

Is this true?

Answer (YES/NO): YES